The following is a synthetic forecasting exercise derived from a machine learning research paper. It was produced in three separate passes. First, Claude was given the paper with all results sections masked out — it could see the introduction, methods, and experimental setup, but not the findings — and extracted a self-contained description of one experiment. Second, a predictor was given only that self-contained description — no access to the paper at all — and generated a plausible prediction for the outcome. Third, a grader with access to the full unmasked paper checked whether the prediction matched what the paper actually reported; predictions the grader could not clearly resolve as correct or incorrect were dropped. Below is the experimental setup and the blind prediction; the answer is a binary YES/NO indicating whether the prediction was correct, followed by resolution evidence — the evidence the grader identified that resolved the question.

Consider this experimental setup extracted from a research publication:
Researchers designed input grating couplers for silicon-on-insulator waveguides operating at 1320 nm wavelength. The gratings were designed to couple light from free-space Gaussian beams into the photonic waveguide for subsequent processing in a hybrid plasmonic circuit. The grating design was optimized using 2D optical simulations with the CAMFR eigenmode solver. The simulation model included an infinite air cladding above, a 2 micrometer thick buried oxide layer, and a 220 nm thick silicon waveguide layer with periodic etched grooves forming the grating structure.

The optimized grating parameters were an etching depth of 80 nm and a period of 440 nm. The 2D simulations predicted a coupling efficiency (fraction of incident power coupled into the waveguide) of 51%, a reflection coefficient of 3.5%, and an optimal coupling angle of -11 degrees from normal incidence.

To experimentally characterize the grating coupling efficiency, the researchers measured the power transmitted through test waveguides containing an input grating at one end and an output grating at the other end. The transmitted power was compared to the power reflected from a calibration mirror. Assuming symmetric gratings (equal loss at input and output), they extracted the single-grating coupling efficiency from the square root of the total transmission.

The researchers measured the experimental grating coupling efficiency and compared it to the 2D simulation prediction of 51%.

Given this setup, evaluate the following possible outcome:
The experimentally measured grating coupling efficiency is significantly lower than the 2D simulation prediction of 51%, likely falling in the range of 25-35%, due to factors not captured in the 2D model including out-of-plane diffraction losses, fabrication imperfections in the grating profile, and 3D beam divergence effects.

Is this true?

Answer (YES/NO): NO